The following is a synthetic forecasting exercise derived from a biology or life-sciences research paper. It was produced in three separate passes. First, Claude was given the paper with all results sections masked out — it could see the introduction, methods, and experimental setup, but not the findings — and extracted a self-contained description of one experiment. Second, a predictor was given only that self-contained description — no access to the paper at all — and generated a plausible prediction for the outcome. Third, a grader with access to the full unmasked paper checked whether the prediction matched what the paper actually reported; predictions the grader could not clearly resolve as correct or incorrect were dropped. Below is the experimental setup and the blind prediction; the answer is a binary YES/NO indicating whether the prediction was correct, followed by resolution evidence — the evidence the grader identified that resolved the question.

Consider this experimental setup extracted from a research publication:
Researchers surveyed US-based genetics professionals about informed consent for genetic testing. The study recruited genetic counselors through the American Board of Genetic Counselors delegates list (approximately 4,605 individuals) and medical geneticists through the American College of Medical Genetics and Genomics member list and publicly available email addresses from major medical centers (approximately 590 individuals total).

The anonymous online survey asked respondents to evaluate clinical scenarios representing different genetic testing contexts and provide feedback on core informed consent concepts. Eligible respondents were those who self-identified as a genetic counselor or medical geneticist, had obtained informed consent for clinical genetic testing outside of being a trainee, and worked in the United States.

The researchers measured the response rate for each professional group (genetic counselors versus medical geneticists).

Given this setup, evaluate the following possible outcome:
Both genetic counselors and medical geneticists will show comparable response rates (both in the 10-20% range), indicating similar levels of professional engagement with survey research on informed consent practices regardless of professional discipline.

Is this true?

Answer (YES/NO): NO